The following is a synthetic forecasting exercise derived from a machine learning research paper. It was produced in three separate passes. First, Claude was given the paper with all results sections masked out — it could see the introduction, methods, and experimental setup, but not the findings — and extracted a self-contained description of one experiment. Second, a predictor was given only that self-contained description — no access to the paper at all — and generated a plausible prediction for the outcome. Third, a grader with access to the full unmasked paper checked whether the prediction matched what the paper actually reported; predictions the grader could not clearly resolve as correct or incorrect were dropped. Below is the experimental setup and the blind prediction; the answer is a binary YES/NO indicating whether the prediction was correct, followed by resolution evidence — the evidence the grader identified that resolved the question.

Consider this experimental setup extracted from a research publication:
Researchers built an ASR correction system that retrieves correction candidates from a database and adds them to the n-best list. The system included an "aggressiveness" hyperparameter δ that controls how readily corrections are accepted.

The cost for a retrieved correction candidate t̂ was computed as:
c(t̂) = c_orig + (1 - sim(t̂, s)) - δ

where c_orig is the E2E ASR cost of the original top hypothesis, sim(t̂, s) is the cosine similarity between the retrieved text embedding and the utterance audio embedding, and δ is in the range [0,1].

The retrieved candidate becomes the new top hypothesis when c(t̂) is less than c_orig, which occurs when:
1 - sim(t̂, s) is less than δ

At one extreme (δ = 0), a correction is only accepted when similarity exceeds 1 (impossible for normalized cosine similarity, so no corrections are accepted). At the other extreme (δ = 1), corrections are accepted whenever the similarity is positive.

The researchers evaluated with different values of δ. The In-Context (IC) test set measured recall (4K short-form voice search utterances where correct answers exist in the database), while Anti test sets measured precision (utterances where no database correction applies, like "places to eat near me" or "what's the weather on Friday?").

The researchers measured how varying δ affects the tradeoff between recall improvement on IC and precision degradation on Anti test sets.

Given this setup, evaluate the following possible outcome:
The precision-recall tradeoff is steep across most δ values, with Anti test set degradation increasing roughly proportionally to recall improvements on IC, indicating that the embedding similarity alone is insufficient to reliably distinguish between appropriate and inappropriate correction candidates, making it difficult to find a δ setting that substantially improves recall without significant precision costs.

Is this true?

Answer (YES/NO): NO